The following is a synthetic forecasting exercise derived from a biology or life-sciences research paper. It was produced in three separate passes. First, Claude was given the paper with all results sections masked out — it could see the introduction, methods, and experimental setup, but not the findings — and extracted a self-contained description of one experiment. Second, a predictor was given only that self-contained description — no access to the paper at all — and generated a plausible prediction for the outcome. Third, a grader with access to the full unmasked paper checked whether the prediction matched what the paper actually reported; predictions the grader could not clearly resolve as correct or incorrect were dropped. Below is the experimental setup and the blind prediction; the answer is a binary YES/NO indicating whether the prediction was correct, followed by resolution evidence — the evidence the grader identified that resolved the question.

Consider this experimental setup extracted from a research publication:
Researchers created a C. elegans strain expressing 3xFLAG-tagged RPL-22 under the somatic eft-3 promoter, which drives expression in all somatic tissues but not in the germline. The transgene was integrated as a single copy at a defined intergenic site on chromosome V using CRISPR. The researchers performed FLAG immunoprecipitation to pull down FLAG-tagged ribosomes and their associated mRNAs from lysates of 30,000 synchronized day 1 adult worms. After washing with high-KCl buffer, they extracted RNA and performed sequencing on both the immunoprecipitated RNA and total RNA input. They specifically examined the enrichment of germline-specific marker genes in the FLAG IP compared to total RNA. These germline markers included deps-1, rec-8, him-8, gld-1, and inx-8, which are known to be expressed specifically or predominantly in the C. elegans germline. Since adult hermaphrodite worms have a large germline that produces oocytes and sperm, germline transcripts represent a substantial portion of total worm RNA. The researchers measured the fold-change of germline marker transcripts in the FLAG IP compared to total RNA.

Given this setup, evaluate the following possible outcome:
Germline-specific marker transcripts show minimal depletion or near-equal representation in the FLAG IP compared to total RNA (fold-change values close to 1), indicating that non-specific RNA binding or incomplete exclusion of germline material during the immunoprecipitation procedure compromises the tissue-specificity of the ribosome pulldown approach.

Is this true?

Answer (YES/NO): NO